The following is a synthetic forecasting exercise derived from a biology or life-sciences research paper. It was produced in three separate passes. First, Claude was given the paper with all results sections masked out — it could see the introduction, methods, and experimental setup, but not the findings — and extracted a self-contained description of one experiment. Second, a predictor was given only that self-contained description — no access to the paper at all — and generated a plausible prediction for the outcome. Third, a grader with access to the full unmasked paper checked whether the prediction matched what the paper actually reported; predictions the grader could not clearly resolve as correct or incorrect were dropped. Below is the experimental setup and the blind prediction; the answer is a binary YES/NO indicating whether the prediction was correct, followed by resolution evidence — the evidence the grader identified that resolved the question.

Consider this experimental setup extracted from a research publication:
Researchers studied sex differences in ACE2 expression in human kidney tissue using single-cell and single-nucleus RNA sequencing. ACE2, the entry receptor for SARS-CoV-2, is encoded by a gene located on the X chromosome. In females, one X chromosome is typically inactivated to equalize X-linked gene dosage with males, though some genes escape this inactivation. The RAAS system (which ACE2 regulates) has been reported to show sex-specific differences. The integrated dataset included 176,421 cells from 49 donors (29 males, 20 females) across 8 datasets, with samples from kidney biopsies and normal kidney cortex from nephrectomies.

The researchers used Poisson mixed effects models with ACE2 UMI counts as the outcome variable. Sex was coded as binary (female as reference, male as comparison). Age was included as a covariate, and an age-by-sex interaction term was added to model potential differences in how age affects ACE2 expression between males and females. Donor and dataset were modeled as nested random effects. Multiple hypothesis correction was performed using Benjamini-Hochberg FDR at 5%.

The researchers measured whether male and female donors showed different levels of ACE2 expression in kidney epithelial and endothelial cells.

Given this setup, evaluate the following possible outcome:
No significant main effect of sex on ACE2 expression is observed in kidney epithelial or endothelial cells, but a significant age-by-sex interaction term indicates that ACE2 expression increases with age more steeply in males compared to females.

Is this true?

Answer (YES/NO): NO